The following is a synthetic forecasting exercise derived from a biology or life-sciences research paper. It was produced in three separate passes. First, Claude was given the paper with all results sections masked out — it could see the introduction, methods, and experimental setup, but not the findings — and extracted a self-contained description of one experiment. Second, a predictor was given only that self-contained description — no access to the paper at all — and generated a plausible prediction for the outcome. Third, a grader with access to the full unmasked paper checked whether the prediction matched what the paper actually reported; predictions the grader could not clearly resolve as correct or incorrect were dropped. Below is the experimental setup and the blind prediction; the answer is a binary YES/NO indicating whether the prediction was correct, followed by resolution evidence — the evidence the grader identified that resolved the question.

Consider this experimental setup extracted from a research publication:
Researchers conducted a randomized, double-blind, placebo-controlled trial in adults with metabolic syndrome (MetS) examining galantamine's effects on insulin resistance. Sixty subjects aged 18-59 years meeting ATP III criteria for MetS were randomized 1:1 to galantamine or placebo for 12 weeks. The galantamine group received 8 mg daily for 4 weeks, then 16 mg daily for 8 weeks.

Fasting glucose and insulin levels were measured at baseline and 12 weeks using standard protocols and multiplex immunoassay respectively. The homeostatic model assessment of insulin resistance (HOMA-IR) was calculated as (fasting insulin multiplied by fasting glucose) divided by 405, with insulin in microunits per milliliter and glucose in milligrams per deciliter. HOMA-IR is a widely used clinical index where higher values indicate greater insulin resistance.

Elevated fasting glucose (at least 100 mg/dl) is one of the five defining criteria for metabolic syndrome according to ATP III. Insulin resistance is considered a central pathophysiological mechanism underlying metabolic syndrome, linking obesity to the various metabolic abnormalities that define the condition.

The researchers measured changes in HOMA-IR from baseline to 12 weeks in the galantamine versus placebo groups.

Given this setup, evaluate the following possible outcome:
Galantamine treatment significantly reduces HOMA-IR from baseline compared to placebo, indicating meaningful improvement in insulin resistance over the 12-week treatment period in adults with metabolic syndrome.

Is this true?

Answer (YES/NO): YES